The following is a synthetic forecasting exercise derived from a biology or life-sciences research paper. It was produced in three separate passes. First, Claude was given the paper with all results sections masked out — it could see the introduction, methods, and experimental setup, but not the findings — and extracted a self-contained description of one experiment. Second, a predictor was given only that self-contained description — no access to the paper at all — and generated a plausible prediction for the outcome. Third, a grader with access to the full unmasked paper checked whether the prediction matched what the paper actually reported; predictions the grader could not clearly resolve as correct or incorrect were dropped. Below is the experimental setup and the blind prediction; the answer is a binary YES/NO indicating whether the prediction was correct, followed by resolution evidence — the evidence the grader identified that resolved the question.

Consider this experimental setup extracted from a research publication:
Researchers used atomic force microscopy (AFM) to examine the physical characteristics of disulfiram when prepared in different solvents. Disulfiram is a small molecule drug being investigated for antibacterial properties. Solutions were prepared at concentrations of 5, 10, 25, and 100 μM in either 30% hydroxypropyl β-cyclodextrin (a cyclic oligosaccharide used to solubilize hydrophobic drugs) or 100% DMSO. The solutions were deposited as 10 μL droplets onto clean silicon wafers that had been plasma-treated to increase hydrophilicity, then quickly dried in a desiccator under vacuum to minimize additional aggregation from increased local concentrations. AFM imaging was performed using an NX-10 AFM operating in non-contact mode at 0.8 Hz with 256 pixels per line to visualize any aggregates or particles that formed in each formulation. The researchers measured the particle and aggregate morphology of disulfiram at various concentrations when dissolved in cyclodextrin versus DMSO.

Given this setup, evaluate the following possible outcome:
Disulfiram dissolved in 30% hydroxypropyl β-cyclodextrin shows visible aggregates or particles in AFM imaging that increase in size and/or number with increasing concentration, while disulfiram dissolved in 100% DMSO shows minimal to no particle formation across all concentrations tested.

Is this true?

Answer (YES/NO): YES